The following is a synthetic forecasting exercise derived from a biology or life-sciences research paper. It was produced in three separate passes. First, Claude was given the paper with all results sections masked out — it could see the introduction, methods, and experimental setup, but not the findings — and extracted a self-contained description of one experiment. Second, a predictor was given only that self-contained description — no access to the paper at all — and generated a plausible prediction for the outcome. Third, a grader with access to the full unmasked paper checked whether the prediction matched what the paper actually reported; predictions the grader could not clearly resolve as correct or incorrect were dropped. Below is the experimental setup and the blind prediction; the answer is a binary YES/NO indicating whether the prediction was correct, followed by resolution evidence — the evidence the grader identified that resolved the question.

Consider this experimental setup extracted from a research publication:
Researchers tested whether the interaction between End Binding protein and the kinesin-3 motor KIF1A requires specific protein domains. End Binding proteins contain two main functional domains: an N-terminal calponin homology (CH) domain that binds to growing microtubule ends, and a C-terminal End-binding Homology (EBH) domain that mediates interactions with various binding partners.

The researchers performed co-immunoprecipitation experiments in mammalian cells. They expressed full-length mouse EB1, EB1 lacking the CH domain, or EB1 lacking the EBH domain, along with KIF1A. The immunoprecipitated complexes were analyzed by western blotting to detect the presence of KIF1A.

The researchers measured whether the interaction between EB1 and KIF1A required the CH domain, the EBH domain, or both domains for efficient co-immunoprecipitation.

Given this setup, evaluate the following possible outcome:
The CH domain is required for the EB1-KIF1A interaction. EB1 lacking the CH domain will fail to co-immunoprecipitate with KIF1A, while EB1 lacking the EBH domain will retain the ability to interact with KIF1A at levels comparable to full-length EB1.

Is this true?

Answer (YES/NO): NO